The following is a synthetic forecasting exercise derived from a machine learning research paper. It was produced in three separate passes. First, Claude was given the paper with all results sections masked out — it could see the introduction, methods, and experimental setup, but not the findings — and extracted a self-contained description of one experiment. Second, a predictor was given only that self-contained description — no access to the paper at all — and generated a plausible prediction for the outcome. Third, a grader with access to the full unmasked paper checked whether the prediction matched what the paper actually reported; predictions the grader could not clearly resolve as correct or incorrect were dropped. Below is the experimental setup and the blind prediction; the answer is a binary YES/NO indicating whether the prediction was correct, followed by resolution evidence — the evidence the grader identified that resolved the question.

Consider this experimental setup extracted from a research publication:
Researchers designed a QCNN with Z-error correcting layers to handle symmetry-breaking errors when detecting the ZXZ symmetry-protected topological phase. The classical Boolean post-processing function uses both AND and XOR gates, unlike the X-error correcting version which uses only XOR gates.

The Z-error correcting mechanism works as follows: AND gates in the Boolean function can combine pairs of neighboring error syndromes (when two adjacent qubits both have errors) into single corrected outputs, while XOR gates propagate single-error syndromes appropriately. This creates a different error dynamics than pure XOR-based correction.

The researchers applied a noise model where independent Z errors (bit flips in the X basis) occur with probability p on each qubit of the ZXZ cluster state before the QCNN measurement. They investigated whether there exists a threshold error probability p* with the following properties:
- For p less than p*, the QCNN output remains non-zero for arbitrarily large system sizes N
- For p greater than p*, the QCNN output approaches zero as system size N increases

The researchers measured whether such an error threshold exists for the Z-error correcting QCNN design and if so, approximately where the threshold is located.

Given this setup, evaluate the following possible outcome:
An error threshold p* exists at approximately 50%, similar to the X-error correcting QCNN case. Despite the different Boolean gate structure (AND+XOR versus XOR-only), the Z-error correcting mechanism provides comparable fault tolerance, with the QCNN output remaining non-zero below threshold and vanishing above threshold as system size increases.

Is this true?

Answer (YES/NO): NO